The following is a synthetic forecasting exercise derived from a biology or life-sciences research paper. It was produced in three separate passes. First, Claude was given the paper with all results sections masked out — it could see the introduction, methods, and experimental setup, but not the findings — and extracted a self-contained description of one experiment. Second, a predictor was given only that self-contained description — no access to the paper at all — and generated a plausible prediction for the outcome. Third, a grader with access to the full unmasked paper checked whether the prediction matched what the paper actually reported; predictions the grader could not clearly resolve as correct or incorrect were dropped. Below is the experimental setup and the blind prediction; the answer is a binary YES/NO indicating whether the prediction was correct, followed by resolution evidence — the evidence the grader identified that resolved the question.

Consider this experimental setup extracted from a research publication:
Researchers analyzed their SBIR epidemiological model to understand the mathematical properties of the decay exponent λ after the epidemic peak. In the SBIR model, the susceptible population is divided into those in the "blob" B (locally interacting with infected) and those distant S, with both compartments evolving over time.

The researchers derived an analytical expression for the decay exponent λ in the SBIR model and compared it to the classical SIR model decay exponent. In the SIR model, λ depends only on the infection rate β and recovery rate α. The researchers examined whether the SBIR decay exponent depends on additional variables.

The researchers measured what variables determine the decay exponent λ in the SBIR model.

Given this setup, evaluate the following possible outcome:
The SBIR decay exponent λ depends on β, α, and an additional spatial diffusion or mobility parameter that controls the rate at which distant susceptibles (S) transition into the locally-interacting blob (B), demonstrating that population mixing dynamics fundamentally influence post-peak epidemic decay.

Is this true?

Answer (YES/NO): NO